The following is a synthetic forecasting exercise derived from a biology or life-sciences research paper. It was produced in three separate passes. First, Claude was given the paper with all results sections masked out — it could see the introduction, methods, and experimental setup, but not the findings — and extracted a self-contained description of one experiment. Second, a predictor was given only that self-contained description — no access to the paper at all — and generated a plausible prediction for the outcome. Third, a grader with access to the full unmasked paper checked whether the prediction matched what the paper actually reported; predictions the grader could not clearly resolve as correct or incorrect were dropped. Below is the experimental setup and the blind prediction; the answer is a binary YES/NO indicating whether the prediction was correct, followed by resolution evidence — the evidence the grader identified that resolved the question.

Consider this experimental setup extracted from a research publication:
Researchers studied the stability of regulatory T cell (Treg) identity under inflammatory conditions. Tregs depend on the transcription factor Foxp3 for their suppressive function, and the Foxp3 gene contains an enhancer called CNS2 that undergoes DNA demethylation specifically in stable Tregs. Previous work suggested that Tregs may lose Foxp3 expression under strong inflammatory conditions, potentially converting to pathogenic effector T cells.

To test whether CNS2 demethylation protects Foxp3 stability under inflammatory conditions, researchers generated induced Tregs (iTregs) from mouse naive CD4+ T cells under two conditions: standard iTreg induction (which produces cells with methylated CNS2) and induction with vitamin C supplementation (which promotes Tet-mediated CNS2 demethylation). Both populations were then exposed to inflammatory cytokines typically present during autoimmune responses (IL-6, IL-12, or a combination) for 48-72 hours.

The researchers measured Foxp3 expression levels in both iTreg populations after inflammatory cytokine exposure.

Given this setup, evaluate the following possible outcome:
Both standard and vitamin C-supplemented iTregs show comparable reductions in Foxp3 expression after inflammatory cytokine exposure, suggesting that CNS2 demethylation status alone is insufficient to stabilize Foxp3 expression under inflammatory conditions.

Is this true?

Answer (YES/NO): NO